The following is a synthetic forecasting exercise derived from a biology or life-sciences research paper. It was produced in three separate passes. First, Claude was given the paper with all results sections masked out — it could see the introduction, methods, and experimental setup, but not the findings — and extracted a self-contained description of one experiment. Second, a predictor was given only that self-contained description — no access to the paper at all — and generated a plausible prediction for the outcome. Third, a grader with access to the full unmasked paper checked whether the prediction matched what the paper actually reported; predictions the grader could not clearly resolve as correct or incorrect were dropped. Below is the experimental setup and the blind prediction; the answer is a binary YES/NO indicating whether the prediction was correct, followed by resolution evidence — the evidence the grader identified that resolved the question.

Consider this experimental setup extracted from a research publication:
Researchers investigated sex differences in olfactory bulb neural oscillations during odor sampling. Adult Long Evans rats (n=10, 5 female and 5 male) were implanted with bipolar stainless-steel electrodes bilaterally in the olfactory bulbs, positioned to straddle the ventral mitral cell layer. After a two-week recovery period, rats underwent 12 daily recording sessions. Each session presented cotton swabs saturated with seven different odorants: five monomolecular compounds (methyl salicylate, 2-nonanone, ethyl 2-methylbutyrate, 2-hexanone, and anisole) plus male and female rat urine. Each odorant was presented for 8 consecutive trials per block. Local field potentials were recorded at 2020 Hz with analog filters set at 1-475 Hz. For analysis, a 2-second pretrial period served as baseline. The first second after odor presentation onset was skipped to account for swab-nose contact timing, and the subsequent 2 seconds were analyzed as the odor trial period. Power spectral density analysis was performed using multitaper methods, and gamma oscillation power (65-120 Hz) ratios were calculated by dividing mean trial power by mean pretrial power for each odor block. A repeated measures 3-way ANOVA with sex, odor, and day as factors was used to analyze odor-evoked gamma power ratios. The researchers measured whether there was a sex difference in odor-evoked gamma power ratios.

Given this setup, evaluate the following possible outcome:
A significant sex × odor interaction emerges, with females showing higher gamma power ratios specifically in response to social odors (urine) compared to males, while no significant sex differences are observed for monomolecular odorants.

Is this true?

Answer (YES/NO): NO